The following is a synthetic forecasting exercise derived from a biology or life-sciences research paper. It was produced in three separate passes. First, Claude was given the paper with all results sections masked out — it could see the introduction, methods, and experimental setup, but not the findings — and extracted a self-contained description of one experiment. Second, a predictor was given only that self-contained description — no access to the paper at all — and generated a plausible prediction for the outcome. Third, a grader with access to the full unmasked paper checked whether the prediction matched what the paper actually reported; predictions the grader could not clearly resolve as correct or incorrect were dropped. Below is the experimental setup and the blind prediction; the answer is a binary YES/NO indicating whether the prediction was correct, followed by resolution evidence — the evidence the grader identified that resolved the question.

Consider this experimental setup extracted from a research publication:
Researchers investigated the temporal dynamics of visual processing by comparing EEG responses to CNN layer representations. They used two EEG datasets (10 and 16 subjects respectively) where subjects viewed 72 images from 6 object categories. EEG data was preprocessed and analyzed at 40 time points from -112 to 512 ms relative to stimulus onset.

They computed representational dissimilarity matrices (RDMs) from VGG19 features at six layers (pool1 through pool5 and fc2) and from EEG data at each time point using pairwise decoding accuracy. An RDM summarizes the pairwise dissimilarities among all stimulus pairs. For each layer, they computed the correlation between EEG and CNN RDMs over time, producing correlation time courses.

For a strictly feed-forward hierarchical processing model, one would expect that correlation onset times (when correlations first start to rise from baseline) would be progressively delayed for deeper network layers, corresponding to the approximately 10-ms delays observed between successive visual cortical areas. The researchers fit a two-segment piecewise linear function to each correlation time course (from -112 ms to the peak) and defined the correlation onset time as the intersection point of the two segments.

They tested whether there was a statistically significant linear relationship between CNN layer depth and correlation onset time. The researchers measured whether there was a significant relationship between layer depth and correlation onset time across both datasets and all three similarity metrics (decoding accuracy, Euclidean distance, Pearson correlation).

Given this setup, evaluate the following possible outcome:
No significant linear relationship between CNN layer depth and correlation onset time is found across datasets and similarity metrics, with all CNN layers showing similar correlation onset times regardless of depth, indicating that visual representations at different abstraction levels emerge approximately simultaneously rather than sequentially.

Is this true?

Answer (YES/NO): YES